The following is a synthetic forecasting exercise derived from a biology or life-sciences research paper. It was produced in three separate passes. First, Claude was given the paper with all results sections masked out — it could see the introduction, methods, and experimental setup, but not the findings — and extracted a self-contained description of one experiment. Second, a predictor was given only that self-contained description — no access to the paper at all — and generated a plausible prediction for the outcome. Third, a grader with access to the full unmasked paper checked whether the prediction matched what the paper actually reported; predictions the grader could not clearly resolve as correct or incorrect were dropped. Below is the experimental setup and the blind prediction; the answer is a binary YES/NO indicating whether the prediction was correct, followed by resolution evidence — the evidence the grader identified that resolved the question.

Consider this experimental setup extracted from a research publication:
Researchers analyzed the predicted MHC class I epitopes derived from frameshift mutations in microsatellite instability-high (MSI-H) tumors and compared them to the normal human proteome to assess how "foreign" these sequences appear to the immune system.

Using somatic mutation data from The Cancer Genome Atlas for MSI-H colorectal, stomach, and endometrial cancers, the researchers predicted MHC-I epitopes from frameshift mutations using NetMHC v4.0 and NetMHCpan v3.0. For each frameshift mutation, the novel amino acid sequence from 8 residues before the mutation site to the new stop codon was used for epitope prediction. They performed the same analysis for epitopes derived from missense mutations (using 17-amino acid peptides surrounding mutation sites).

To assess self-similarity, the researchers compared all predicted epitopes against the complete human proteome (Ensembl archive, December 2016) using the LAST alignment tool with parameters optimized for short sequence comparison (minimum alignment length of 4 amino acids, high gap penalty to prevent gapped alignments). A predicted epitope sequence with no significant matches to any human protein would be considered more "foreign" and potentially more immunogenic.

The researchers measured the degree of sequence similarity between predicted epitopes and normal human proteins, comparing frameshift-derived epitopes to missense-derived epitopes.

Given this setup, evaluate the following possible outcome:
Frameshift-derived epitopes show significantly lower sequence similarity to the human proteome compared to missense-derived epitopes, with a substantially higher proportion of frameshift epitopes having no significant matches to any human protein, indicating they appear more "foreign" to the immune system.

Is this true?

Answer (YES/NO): YES